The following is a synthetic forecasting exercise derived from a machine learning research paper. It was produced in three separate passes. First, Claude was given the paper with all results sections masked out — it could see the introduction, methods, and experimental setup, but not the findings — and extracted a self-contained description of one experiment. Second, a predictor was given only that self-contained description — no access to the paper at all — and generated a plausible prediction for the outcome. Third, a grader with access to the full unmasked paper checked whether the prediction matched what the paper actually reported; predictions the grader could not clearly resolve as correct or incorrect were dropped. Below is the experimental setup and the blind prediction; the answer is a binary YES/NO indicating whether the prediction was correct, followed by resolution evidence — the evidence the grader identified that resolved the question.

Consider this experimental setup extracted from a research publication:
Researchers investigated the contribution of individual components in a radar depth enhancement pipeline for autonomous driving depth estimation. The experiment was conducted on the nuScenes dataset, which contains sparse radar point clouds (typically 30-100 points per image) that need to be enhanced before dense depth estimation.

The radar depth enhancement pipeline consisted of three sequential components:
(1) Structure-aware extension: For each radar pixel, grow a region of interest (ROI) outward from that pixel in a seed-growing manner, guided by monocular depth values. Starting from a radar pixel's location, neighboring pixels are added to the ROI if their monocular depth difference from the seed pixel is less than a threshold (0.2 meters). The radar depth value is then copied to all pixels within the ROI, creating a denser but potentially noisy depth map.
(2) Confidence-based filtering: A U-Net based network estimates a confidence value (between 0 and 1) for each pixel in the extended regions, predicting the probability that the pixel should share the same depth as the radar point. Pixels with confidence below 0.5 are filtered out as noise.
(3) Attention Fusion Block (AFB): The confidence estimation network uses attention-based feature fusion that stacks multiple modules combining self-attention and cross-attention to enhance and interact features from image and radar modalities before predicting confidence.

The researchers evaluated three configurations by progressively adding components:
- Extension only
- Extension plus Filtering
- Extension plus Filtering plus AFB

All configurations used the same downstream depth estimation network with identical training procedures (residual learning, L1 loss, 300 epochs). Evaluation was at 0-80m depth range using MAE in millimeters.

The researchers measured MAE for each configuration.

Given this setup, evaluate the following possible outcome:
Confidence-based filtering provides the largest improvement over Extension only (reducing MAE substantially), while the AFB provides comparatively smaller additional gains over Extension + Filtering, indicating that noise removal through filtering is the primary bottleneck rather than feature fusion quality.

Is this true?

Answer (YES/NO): NO